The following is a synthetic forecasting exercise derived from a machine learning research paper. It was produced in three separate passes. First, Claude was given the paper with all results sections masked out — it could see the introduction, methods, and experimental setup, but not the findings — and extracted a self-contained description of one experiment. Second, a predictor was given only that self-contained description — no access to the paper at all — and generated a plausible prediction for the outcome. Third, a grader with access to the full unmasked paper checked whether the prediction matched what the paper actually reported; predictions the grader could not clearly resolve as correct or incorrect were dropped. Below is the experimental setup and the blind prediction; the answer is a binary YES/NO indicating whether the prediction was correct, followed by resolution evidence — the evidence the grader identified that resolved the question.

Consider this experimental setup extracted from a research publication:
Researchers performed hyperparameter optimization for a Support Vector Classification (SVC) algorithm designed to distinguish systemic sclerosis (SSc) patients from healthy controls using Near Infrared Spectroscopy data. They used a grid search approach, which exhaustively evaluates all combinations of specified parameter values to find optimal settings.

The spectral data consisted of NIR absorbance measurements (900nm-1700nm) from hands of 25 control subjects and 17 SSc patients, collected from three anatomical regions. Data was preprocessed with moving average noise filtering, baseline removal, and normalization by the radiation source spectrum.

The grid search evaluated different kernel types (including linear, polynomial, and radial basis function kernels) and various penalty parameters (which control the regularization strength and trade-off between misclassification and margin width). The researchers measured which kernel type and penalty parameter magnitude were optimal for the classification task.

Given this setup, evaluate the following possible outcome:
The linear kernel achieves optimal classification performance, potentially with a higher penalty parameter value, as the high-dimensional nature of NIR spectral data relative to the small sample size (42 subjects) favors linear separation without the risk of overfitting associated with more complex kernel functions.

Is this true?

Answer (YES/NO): YES